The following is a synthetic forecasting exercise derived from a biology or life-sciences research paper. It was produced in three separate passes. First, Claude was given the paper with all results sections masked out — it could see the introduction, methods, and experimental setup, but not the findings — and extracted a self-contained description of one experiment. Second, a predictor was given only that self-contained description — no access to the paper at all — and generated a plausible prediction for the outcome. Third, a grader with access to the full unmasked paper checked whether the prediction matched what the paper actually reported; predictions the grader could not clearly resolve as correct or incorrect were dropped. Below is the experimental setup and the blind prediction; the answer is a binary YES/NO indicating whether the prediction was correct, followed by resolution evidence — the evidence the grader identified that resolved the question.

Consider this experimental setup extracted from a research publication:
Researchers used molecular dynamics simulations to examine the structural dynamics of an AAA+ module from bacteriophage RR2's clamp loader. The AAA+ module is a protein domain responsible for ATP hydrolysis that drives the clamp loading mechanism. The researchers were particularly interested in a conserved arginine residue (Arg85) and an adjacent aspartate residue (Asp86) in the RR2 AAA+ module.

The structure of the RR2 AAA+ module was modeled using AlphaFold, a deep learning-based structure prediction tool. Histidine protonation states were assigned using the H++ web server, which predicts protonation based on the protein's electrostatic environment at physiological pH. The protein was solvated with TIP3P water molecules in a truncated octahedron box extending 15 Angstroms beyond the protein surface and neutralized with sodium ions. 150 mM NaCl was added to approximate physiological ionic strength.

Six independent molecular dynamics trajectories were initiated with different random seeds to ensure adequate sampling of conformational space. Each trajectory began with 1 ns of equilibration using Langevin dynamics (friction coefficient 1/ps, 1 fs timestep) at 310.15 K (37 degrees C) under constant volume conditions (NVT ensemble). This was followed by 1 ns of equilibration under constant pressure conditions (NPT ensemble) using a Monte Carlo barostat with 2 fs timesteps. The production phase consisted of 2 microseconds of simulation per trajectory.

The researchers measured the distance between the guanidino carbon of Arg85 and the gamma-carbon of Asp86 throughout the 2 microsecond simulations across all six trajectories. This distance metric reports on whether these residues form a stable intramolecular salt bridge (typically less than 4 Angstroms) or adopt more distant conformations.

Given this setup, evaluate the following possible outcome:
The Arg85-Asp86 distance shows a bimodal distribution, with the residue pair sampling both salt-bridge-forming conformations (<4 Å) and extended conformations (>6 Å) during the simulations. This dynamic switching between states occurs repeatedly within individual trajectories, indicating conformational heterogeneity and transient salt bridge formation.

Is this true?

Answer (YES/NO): NO